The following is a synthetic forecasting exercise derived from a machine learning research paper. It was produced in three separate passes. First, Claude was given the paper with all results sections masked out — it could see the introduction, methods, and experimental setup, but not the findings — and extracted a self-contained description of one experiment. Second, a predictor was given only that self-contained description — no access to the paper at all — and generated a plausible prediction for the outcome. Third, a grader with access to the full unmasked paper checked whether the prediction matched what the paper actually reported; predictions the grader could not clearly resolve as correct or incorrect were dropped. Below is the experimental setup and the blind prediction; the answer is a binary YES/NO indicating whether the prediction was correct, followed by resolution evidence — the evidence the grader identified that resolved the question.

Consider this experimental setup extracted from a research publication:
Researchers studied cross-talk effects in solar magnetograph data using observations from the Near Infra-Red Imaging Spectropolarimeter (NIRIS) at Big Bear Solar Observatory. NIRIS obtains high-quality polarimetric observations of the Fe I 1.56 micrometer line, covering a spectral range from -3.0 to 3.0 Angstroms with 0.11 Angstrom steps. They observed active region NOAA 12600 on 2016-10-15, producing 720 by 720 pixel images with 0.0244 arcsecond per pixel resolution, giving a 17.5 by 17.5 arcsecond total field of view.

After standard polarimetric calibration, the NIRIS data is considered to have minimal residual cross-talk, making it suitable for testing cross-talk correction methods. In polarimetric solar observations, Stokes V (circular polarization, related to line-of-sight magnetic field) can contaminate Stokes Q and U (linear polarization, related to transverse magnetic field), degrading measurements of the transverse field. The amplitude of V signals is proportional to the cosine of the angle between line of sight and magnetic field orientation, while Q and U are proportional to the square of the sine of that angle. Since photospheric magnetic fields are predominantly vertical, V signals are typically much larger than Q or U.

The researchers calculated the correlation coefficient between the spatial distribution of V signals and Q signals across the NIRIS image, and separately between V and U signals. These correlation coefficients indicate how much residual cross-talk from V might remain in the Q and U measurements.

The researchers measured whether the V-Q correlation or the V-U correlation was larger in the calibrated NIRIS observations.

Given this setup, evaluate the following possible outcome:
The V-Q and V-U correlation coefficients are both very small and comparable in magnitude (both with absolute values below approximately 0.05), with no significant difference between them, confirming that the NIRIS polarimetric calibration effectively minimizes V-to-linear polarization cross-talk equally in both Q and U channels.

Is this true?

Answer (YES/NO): YES